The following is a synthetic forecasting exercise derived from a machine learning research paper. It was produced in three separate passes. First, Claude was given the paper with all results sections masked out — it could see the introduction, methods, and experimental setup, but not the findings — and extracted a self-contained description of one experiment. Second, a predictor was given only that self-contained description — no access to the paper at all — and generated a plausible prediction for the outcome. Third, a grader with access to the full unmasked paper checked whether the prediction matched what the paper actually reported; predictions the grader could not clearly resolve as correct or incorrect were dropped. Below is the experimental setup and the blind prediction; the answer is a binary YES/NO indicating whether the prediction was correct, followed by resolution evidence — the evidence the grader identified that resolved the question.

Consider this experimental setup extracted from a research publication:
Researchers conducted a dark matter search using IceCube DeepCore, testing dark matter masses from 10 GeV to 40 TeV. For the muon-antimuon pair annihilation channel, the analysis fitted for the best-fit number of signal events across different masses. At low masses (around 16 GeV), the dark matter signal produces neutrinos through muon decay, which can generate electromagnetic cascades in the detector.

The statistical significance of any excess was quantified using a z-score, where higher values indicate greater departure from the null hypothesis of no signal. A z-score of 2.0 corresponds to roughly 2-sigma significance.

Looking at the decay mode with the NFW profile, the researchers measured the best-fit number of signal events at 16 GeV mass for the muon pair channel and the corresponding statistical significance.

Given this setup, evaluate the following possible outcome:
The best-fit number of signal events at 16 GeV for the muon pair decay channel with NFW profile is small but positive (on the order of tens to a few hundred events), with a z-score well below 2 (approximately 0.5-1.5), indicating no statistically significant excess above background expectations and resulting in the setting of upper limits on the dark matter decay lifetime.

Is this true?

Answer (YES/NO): NO